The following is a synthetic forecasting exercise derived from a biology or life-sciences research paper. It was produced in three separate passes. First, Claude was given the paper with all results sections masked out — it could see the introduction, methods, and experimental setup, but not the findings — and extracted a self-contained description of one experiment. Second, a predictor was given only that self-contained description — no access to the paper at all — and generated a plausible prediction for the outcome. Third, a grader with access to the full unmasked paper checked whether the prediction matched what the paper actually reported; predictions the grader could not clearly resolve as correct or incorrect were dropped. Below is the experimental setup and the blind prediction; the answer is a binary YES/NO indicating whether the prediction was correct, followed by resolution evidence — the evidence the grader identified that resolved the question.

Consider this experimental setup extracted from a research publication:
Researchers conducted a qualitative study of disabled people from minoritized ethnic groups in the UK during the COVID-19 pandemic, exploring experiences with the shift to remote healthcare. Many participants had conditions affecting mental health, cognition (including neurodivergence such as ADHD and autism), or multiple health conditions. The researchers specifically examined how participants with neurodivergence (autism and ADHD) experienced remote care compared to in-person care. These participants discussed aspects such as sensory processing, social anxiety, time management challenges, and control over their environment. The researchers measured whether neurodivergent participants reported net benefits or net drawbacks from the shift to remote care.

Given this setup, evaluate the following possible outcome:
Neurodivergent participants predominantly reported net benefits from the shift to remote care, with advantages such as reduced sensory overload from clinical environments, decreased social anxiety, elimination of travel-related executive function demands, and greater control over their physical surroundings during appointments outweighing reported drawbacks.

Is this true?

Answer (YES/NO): NO